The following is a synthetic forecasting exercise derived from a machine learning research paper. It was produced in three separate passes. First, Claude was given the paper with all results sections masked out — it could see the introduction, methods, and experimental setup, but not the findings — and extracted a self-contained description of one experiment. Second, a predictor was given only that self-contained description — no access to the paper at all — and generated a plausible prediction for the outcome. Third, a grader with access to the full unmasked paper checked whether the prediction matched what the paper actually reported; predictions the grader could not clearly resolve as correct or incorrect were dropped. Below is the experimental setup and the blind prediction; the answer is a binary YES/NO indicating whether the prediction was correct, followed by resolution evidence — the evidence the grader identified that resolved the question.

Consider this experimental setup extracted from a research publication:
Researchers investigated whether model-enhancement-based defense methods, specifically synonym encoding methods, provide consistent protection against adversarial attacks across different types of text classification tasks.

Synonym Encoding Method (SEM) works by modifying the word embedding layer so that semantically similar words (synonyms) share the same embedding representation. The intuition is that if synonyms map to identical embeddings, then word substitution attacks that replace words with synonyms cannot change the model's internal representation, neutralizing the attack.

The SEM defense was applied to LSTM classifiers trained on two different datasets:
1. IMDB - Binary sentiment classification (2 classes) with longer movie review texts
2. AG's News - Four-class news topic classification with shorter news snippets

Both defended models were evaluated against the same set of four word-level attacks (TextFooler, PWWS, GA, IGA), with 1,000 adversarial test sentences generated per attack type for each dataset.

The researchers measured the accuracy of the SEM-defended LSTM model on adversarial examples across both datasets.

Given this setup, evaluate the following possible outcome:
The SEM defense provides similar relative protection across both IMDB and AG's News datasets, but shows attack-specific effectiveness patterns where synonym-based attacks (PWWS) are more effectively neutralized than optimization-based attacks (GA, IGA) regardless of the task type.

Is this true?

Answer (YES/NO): NO